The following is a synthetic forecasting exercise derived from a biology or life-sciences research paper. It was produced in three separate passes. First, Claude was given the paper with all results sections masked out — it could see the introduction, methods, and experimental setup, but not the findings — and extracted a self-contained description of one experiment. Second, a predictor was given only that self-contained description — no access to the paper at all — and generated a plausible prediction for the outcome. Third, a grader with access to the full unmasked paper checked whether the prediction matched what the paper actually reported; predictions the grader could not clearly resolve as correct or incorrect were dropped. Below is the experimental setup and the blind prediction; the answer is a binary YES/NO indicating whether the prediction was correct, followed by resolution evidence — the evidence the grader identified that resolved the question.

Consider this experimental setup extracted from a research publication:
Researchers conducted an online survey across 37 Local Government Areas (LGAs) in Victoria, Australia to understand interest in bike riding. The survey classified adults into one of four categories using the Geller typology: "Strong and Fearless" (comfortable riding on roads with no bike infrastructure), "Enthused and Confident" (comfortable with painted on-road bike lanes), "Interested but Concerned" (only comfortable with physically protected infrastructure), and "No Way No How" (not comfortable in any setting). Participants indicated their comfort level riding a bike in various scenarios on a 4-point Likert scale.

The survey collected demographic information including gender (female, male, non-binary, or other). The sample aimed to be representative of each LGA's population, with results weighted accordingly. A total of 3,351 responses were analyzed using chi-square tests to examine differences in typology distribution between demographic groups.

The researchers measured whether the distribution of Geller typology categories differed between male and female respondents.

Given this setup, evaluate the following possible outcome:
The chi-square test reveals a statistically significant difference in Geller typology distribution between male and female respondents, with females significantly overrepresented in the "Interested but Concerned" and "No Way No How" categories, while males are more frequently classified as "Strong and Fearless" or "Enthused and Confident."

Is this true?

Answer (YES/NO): NO